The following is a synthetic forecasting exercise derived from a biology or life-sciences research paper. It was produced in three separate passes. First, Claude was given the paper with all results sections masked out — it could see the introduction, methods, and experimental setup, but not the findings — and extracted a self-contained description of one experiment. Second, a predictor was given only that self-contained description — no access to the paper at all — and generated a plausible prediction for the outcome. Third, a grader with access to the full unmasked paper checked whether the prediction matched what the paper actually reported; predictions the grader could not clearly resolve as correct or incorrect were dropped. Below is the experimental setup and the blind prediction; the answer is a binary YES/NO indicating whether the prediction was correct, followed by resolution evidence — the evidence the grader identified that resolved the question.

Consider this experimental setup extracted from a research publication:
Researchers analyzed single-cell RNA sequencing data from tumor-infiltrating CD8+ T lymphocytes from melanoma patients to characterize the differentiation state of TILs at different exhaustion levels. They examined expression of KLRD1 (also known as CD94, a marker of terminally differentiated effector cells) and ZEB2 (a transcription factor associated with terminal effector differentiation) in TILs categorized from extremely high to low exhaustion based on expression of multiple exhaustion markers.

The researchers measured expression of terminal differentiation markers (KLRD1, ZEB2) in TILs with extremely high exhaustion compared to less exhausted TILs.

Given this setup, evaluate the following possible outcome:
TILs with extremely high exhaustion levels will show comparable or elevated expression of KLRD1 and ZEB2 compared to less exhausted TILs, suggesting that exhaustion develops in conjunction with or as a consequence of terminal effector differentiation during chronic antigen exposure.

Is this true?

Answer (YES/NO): YES